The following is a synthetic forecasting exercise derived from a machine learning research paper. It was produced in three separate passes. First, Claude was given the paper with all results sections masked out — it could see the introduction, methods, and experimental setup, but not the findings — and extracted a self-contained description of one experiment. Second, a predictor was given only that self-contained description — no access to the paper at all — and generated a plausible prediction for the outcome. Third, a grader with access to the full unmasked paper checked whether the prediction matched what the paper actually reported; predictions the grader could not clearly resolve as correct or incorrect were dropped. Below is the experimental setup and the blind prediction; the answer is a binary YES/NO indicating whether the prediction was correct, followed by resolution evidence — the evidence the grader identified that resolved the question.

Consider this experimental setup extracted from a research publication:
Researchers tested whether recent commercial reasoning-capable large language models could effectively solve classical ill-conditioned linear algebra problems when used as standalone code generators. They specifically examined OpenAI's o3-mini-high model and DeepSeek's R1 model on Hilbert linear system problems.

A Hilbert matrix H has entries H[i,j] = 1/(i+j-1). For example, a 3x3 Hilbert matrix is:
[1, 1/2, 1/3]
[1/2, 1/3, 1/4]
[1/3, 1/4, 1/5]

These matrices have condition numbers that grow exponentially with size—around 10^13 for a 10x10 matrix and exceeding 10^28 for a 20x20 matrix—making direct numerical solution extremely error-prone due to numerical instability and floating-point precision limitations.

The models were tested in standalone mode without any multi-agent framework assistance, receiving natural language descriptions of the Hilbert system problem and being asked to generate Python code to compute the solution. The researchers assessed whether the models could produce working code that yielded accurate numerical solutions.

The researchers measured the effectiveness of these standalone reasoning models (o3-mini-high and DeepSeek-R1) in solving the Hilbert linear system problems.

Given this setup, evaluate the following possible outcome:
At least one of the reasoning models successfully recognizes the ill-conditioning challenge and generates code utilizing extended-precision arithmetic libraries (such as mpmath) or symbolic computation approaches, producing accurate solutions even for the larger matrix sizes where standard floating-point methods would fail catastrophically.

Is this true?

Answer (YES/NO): NO